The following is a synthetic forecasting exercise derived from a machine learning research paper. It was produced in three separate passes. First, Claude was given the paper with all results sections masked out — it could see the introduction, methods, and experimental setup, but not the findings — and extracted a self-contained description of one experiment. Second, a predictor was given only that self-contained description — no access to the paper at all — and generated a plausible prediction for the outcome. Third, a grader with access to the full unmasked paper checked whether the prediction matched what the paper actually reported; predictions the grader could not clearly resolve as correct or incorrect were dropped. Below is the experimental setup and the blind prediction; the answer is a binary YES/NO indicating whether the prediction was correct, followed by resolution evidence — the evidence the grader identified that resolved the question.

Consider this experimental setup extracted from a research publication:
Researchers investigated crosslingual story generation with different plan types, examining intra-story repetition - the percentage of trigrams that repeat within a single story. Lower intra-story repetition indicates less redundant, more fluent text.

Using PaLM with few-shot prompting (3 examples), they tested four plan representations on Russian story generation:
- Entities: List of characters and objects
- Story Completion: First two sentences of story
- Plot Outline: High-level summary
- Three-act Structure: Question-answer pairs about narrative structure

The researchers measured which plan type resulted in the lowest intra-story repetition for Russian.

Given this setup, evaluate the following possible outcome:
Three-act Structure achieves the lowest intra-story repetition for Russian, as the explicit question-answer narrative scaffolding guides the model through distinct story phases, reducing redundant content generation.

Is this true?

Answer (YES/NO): NO